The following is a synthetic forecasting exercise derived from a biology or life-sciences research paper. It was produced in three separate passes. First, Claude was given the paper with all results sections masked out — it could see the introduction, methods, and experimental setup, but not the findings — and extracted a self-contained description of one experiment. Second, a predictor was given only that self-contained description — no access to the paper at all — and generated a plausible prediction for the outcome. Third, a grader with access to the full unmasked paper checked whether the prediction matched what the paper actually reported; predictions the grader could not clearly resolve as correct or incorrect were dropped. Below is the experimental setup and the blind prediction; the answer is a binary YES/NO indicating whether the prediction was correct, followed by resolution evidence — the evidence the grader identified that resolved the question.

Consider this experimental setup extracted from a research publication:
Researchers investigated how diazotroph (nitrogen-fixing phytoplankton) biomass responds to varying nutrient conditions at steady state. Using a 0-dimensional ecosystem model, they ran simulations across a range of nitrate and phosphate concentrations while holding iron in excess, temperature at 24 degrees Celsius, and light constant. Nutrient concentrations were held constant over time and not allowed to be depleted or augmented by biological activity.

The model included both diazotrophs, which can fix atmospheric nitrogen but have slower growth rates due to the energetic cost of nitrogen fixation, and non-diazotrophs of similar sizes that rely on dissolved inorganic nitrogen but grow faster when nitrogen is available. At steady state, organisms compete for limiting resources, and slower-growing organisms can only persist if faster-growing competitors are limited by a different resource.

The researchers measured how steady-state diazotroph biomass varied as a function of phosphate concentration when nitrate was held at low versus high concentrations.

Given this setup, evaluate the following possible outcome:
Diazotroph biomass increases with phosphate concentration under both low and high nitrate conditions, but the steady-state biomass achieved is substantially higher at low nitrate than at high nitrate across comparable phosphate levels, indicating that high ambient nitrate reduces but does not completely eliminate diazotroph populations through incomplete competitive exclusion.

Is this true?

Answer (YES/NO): NO